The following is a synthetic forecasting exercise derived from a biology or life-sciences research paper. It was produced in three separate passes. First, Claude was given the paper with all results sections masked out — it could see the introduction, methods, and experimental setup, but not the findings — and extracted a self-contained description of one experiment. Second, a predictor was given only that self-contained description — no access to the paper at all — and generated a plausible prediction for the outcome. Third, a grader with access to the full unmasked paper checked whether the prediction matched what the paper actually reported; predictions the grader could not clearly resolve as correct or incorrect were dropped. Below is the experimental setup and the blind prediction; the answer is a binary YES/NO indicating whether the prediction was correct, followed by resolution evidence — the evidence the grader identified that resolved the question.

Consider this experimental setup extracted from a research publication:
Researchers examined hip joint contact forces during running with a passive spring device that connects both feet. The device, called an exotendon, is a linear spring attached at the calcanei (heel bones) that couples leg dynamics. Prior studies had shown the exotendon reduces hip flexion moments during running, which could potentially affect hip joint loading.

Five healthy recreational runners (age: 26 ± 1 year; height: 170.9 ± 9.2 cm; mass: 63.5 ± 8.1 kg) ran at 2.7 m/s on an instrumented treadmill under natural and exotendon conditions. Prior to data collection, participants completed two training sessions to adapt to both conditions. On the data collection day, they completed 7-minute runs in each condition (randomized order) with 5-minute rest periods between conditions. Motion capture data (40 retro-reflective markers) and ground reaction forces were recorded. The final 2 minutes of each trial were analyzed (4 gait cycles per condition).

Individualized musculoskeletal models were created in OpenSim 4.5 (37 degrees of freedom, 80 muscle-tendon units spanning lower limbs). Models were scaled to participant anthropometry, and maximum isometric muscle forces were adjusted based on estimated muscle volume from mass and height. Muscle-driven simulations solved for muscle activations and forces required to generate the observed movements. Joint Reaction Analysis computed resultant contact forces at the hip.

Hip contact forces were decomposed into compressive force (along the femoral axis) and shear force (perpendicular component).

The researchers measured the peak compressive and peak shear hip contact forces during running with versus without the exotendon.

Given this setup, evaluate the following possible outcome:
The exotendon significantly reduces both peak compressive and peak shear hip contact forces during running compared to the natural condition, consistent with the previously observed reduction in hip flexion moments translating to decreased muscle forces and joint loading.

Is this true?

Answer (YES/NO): NO